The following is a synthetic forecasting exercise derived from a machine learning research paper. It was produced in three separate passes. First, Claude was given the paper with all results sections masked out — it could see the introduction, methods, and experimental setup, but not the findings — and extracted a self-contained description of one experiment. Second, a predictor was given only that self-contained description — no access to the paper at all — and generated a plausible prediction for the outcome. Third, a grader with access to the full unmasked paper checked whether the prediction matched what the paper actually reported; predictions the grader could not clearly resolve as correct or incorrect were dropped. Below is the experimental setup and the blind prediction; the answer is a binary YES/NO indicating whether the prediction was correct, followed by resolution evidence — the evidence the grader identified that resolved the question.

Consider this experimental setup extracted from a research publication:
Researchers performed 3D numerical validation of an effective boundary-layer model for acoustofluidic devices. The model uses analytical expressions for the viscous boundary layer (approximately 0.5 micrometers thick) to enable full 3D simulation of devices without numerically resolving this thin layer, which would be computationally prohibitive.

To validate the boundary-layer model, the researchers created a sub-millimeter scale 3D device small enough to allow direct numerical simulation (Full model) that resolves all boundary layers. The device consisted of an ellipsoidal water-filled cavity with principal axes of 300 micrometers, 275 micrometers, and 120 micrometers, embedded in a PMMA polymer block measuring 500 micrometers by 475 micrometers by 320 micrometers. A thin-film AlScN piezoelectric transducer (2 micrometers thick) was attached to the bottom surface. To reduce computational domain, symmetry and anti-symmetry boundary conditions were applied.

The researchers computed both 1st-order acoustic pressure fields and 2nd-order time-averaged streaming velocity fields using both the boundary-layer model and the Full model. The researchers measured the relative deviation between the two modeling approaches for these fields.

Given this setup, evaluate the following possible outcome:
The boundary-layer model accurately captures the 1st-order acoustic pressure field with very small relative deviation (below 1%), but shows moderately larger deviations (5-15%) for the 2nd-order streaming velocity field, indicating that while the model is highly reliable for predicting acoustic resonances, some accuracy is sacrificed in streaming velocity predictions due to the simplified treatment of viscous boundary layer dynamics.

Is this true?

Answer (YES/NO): NO